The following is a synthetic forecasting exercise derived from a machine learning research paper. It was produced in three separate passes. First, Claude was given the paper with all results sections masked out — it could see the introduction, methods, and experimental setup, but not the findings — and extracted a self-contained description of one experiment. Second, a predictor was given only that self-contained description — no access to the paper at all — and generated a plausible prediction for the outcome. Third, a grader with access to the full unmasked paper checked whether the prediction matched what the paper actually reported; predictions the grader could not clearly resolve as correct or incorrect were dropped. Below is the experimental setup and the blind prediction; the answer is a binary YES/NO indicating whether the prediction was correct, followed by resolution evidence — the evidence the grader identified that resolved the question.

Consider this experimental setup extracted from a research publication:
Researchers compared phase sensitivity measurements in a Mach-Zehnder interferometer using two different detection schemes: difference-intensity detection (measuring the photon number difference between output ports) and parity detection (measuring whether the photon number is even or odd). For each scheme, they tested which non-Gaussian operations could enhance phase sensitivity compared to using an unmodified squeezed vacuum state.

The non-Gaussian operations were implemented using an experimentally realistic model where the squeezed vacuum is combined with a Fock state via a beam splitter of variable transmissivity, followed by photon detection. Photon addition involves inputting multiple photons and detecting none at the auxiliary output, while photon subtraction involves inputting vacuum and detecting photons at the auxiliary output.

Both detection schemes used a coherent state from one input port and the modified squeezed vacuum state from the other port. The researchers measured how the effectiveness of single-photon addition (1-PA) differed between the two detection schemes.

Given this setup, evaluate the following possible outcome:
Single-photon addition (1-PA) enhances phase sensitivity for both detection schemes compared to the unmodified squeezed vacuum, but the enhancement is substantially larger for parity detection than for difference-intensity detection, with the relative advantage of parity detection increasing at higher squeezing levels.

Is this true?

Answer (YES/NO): NO